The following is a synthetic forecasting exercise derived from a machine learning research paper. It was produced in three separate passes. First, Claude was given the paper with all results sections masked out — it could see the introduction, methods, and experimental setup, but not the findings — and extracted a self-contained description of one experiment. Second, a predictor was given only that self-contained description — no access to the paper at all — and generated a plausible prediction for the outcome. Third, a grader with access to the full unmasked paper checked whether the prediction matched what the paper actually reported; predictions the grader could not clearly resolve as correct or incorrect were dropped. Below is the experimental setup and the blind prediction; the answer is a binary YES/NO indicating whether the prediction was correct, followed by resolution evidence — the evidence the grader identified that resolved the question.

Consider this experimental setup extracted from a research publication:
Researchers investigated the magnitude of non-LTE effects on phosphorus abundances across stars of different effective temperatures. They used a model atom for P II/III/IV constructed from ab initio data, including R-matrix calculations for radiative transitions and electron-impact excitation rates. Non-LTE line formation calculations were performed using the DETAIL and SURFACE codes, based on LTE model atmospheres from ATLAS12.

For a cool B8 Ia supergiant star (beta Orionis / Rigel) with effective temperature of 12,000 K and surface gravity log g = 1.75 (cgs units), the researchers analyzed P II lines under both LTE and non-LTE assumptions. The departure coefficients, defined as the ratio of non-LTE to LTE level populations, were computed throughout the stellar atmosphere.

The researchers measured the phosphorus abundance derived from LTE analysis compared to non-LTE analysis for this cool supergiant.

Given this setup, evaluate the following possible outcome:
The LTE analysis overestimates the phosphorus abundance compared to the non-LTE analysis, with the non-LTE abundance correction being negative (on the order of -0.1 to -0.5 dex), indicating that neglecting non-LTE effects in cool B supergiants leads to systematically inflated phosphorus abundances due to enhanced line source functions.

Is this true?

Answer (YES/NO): NO